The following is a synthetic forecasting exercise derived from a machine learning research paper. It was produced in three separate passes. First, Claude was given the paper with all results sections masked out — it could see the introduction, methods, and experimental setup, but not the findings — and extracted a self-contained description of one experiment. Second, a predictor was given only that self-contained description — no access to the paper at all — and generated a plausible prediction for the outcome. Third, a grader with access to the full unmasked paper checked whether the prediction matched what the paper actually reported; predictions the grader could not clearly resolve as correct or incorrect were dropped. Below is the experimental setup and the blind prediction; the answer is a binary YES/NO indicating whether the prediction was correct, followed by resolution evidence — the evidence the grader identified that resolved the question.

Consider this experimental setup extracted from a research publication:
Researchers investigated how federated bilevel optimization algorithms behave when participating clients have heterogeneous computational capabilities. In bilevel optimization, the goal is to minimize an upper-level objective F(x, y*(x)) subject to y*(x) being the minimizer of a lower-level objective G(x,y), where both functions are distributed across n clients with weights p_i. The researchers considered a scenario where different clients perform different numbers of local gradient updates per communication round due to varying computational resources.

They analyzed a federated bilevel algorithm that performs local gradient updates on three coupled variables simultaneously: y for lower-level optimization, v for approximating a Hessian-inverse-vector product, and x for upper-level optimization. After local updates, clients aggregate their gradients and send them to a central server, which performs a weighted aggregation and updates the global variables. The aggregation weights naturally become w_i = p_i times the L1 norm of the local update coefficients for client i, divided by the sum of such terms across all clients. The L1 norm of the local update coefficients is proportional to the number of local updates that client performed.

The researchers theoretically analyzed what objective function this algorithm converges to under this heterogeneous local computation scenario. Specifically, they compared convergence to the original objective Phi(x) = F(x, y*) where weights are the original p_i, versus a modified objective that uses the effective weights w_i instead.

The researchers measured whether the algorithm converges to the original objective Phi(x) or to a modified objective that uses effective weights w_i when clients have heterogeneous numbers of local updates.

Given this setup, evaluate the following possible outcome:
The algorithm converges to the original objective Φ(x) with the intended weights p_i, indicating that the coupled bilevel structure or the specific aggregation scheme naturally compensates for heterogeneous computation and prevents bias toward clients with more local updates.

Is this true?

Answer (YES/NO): NO